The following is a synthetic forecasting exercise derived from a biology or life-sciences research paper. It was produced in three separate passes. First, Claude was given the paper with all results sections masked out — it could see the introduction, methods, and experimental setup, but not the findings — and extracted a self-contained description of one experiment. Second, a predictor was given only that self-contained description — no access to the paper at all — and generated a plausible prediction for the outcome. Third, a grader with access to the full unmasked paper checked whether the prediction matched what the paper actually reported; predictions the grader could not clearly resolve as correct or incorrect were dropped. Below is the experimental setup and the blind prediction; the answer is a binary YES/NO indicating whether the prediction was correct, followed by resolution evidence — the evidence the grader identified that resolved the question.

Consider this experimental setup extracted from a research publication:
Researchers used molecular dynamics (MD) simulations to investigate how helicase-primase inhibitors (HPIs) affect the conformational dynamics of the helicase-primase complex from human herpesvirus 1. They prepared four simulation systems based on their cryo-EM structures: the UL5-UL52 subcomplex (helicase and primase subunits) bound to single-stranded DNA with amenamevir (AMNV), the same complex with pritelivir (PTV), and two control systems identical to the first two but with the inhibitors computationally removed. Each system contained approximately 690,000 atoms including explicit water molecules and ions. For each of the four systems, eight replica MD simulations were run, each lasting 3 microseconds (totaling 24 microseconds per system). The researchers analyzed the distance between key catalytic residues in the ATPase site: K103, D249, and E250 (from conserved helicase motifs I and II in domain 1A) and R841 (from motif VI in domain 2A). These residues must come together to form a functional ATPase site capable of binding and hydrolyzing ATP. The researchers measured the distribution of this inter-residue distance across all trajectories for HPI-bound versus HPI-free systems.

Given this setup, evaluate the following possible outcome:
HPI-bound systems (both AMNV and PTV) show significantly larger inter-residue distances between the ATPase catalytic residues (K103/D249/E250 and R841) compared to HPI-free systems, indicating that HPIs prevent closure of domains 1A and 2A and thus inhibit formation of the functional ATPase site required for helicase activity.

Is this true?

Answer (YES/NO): YES